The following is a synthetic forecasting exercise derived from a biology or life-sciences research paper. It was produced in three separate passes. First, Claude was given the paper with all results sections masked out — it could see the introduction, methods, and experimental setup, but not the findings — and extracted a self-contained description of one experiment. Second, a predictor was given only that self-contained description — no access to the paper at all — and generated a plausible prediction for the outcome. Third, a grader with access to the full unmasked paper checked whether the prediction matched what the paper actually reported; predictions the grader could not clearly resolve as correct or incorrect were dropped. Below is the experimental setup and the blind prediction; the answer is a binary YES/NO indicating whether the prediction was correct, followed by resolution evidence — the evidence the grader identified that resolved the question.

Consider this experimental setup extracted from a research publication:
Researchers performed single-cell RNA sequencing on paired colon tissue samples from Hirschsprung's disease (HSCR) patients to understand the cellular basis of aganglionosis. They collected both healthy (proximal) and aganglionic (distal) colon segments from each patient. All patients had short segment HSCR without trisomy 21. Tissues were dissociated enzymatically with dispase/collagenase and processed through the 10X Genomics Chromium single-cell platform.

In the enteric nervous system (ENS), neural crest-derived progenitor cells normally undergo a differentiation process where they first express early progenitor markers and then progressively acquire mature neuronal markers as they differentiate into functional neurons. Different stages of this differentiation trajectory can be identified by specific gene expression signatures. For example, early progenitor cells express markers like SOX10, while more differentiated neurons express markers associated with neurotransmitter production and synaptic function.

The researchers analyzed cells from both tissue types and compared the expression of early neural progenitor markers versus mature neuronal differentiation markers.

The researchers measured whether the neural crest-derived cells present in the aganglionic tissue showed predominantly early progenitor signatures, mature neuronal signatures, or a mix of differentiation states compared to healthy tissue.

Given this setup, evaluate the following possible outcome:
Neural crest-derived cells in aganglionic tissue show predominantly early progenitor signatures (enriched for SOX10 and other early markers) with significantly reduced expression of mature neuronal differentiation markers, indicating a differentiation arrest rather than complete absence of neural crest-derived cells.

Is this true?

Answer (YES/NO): YES